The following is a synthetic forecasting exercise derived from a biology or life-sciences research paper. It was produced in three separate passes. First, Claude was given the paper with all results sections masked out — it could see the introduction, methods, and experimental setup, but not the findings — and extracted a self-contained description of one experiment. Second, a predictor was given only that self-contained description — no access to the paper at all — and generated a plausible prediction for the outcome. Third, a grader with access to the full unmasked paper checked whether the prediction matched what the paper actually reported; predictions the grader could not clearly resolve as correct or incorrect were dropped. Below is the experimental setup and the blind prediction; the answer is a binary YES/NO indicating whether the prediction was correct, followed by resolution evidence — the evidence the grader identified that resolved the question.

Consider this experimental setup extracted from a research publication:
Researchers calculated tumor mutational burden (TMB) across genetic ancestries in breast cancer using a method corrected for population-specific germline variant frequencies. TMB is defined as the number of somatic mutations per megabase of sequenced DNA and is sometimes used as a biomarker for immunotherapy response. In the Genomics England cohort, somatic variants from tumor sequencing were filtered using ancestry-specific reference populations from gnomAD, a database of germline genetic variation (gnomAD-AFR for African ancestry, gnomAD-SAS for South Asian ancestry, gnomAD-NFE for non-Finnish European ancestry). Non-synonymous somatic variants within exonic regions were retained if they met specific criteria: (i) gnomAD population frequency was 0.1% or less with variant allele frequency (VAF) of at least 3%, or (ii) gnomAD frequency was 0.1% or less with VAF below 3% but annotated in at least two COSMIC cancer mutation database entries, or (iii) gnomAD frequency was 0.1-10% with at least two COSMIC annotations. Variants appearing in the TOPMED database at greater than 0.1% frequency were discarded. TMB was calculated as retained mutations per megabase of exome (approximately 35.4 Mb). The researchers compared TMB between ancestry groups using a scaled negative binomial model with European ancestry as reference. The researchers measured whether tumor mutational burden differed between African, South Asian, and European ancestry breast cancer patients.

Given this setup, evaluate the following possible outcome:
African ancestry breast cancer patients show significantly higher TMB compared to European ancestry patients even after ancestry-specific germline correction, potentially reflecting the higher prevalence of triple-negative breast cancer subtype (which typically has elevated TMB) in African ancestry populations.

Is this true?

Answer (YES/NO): NO